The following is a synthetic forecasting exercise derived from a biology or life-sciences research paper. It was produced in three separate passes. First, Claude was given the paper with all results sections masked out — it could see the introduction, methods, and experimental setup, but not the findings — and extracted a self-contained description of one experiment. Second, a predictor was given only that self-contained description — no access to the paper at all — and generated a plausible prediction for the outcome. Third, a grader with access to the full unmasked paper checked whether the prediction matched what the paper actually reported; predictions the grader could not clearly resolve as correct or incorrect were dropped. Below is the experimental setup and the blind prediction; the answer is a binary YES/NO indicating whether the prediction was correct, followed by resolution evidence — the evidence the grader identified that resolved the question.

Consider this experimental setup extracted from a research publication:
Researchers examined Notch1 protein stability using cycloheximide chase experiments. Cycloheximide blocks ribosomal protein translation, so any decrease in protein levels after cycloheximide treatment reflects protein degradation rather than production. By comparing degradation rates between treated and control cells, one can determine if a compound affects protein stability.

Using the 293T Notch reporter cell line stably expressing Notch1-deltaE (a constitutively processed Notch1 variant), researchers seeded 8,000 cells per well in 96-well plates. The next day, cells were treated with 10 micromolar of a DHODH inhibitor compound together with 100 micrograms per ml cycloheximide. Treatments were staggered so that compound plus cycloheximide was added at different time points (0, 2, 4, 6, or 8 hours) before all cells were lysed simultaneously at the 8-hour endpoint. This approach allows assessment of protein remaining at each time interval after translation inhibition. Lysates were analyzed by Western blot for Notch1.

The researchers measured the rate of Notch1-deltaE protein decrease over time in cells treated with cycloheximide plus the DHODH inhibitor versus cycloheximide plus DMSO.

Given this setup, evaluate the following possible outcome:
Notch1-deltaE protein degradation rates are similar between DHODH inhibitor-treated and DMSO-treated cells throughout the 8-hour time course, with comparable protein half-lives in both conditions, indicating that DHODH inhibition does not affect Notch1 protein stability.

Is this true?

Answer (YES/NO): NO